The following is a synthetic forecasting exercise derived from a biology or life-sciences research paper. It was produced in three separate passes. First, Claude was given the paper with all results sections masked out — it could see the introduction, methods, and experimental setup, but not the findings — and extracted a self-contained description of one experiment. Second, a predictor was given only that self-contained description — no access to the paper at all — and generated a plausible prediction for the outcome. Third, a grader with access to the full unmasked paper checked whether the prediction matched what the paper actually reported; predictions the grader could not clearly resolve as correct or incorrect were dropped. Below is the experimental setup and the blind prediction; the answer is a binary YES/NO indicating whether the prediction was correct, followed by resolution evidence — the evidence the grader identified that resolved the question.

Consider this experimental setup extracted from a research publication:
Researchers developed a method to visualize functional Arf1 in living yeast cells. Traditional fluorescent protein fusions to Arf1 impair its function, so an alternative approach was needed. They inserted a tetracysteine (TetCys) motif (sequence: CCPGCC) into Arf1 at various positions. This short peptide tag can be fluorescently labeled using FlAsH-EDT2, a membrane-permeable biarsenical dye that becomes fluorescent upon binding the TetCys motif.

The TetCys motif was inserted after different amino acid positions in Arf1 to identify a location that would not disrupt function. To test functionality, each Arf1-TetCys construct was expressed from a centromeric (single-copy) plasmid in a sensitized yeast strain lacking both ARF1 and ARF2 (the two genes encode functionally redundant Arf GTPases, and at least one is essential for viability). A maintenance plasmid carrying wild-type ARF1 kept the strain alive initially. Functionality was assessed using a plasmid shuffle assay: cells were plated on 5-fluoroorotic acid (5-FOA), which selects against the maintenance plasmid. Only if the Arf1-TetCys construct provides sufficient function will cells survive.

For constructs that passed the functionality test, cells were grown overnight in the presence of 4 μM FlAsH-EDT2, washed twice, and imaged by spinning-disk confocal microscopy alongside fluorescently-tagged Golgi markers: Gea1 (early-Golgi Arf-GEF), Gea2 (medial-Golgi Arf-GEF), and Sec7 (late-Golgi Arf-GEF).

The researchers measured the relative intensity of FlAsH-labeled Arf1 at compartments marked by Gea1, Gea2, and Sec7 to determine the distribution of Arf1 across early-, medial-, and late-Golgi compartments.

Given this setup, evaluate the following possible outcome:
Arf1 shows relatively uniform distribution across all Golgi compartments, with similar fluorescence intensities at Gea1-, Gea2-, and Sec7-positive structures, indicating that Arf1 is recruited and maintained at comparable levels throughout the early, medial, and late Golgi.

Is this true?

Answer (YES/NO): NO